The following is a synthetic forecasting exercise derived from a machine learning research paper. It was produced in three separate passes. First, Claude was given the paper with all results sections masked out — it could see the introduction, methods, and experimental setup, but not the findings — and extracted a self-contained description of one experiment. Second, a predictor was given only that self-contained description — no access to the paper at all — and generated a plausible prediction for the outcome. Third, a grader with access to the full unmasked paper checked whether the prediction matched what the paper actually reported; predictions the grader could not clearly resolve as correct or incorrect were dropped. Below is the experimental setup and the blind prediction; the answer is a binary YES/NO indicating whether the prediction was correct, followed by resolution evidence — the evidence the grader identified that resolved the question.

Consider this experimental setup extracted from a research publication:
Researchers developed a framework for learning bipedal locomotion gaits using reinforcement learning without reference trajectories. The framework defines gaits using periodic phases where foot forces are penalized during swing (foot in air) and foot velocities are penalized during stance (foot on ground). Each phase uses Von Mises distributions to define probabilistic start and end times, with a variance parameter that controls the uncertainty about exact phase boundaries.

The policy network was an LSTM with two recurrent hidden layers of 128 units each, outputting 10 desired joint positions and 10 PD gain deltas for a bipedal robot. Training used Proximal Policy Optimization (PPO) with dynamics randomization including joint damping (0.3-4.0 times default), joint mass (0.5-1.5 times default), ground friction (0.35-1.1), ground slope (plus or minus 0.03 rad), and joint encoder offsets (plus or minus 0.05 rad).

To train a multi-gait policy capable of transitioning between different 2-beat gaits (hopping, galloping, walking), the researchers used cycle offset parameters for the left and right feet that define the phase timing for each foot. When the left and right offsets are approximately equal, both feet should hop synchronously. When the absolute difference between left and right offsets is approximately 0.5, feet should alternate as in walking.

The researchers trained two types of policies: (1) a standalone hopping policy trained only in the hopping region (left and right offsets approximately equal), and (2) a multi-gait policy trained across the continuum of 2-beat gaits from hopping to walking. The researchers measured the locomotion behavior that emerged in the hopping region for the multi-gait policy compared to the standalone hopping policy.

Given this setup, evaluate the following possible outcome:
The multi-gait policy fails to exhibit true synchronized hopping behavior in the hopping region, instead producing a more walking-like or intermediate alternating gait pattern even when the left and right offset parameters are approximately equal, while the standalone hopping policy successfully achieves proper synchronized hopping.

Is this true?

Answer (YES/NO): YES